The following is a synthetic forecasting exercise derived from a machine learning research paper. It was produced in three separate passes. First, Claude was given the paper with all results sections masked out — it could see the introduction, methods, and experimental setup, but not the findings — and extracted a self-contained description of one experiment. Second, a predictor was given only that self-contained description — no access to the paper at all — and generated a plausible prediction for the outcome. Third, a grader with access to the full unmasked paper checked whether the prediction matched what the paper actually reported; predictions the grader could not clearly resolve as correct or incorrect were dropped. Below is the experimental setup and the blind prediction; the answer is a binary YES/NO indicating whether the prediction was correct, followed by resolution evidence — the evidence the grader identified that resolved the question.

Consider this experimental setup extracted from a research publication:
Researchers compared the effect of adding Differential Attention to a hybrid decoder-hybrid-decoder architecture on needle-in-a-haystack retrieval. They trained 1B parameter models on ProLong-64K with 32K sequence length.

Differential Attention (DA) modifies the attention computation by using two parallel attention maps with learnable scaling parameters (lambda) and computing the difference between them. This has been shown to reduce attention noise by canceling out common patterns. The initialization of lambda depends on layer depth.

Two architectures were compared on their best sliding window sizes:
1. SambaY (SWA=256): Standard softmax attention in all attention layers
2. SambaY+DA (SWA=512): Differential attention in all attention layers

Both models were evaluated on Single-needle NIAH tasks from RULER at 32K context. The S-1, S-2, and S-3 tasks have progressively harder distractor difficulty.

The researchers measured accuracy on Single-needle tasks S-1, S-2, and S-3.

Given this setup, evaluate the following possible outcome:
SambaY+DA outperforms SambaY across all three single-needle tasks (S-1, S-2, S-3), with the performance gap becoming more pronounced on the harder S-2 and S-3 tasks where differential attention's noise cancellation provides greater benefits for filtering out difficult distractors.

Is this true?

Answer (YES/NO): NO